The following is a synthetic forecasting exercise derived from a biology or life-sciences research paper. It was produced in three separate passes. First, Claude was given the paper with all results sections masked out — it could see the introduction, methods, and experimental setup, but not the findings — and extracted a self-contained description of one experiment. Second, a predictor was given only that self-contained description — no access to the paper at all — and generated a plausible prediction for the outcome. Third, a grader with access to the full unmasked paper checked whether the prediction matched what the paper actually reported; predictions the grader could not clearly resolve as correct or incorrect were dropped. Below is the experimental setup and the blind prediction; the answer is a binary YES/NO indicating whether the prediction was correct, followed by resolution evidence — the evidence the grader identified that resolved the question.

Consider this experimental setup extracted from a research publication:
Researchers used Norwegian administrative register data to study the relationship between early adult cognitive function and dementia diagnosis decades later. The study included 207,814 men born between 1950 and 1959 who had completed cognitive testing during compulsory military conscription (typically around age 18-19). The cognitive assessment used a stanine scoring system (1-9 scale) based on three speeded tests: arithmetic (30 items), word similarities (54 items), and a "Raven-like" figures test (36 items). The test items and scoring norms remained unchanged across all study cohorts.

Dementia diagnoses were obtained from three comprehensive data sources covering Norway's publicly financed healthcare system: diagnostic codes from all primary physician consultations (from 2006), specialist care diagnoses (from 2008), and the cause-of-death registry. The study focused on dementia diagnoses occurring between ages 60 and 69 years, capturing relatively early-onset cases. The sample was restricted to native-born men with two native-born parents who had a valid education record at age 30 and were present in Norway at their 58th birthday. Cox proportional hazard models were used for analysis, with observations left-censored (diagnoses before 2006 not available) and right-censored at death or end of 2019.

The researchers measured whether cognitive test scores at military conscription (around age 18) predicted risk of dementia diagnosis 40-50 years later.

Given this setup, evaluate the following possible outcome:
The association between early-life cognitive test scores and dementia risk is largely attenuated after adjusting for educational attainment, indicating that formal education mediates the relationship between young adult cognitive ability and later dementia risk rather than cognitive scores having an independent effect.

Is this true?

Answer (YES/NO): NO